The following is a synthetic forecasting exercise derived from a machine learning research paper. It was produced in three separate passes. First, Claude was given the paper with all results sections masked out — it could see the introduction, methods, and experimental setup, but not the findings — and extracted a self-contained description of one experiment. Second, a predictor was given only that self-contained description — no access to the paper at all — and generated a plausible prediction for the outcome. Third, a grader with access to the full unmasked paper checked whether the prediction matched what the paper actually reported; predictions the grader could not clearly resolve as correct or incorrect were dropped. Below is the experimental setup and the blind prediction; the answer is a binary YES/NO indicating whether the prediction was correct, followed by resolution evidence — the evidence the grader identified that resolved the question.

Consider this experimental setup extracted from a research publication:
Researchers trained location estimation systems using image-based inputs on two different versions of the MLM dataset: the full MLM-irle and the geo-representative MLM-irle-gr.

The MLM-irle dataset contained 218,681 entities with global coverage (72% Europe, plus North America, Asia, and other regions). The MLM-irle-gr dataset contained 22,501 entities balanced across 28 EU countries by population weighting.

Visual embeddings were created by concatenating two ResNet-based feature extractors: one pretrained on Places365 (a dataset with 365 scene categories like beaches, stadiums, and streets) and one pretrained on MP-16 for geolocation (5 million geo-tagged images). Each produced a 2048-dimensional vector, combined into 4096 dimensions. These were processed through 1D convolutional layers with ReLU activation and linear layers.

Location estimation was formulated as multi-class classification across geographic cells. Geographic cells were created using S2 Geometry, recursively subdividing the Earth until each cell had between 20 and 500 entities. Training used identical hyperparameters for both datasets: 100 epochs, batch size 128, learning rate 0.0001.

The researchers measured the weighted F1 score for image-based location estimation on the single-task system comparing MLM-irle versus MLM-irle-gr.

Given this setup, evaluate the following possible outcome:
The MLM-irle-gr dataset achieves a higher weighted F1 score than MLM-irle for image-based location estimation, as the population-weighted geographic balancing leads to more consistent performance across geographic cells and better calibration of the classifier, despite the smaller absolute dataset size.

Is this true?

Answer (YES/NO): YES